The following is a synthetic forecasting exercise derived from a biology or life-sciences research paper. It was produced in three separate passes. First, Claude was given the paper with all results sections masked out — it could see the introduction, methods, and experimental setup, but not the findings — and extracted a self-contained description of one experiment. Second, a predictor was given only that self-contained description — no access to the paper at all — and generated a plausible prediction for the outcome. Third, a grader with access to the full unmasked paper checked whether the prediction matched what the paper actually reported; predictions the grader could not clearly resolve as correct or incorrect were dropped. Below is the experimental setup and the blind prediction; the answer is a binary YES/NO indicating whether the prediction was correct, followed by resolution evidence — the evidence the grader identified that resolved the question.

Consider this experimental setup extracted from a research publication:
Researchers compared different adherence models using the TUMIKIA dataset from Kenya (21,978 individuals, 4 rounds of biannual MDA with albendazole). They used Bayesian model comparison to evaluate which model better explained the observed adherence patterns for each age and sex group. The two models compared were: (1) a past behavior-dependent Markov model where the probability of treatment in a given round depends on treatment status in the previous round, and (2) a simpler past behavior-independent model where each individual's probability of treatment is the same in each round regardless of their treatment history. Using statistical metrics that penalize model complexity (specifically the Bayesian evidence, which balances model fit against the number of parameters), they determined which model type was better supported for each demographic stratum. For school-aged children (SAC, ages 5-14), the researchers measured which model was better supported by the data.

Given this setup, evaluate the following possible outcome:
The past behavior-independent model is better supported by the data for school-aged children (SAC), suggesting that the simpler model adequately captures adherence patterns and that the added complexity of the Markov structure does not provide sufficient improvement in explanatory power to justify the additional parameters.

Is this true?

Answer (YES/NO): NO